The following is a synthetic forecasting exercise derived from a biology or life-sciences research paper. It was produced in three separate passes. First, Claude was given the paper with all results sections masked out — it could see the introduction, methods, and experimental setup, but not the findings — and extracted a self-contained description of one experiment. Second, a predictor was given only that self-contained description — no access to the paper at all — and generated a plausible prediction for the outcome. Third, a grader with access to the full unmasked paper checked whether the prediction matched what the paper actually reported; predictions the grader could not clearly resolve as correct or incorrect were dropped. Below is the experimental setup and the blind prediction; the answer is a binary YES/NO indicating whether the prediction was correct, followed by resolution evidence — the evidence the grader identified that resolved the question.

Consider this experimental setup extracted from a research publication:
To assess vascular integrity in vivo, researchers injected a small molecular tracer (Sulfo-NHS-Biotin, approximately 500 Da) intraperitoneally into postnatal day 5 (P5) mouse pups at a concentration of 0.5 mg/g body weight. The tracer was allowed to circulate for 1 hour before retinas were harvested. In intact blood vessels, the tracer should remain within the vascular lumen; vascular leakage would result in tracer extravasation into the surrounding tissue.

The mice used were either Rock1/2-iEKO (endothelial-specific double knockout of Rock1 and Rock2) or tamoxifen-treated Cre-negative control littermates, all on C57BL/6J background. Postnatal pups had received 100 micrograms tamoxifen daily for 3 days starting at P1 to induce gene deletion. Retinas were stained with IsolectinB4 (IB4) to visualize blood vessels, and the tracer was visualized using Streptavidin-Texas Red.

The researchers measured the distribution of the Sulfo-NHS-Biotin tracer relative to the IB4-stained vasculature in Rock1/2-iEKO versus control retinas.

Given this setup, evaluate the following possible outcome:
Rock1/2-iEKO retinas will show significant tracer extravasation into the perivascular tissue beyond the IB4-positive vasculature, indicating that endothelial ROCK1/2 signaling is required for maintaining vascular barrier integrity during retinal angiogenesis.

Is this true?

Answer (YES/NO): NO